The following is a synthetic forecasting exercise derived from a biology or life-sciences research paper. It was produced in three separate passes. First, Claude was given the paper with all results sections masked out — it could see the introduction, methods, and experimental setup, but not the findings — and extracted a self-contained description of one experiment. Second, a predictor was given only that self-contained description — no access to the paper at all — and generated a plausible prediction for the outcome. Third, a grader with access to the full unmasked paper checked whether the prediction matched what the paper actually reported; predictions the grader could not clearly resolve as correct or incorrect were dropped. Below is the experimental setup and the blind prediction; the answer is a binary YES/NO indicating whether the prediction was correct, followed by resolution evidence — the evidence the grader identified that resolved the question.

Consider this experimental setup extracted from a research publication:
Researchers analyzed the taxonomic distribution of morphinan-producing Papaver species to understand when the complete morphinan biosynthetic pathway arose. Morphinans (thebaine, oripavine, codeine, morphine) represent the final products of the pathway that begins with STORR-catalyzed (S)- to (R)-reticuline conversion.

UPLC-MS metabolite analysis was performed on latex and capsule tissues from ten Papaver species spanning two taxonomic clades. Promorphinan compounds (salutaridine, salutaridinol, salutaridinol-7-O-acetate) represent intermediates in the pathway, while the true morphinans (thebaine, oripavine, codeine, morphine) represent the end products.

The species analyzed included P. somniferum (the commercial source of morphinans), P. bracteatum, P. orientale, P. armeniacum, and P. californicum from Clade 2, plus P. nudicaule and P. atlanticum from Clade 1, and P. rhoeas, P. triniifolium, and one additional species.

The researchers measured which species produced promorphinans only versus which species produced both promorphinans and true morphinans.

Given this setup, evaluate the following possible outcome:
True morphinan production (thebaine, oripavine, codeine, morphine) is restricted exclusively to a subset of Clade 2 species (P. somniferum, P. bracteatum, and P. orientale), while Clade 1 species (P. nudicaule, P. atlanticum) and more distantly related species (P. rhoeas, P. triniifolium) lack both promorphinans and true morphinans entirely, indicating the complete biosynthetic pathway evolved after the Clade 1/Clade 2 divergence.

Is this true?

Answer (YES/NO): NO